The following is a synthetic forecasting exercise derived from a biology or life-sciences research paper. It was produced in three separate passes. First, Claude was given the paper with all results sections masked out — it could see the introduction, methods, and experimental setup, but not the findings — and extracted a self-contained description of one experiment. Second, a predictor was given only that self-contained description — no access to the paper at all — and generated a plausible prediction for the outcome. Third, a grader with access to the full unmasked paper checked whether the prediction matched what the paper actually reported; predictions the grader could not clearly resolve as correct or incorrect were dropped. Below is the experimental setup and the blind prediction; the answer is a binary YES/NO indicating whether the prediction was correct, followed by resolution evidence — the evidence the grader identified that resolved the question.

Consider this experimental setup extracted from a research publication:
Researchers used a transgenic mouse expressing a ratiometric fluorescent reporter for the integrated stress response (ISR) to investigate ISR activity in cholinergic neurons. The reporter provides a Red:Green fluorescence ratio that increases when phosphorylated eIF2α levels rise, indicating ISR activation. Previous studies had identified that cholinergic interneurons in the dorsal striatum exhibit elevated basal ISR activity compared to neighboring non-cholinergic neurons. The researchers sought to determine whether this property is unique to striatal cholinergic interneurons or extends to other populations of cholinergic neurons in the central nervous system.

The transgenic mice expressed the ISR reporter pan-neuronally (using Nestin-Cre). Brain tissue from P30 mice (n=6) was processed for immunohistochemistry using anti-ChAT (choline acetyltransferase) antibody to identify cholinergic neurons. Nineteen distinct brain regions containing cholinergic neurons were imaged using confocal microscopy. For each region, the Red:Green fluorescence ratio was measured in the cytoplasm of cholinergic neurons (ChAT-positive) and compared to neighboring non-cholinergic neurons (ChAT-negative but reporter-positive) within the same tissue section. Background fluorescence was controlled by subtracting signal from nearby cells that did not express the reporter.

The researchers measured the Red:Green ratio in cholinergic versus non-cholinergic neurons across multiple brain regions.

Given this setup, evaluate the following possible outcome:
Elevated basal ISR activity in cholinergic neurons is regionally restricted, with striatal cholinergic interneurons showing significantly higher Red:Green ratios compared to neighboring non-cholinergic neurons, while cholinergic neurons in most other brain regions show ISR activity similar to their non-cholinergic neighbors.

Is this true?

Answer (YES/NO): NO